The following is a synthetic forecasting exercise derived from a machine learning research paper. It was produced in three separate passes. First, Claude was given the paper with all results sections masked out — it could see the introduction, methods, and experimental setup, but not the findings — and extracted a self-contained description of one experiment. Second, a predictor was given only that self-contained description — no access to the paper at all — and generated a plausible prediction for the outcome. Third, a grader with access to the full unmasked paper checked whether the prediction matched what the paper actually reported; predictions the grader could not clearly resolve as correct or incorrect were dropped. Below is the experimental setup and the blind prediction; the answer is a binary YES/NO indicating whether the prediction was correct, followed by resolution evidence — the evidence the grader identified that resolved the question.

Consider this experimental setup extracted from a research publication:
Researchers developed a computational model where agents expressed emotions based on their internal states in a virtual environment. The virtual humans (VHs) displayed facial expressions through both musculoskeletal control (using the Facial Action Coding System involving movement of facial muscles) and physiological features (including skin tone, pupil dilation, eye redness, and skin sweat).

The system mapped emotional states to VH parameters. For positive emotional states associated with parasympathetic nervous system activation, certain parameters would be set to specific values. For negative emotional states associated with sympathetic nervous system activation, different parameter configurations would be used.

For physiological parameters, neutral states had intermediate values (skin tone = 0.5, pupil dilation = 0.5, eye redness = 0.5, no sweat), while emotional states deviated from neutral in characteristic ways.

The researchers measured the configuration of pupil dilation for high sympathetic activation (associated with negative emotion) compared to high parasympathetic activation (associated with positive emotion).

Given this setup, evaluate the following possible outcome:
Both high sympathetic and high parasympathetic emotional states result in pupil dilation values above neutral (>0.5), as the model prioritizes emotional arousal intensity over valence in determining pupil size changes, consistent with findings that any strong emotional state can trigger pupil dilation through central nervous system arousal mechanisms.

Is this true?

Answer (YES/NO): NO